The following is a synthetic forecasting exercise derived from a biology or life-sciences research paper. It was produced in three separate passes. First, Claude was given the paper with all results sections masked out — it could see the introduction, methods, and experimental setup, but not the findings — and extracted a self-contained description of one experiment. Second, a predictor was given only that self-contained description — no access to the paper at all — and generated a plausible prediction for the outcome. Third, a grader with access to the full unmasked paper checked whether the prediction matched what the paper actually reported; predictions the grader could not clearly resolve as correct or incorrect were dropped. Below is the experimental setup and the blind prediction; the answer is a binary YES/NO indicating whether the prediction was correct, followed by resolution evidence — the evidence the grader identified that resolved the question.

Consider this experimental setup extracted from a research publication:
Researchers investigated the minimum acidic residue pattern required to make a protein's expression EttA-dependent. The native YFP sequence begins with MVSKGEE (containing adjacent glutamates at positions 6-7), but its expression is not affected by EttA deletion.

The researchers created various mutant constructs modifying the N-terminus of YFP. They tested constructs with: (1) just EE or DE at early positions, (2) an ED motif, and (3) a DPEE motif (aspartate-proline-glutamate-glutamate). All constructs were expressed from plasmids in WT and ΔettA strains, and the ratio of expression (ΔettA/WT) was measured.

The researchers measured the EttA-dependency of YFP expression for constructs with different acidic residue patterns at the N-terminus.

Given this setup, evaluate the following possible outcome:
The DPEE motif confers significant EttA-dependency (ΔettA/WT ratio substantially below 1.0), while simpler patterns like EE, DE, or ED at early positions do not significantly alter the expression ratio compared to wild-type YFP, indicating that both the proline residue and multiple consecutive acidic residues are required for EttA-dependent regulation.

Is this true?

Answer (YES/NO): NO